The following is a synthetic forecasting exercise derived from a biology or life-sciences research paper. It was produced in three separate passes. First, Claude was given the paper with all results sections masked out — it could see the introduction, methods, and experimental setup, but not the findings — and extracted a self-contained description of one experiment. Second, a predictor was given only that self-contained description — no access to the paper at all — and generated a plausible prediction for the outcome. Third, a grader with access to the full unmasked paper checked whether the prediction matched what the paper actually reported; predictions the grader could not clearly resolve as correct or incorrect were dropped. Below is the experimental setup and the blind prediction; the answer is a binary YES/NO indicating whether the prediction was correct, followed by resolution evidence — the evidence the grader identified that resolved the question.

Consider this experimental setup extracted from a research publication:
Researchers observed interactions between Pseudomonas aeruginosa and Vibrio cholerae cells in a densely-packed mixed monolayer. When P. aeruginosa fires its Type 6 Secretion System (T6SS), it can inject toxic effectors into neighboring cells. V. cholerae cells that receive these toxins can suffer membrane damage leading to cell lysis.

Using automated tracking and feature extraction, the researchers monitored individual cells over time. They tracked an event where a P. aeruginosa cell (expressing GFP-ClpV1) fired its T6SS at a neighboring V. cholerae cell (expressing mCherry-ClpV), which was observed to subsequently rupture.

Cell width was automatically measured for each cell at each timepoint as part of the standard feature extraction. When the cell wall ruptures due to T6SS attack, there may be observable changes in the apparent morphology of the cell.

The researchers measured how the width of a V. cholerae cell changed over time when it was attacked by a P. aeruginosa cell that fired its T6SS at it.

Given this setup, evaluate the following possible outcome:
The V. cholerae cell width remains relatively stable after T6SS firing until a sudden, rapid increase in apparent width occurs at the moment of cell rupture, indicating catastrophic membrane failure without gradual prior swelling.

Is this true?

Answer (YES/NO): YES